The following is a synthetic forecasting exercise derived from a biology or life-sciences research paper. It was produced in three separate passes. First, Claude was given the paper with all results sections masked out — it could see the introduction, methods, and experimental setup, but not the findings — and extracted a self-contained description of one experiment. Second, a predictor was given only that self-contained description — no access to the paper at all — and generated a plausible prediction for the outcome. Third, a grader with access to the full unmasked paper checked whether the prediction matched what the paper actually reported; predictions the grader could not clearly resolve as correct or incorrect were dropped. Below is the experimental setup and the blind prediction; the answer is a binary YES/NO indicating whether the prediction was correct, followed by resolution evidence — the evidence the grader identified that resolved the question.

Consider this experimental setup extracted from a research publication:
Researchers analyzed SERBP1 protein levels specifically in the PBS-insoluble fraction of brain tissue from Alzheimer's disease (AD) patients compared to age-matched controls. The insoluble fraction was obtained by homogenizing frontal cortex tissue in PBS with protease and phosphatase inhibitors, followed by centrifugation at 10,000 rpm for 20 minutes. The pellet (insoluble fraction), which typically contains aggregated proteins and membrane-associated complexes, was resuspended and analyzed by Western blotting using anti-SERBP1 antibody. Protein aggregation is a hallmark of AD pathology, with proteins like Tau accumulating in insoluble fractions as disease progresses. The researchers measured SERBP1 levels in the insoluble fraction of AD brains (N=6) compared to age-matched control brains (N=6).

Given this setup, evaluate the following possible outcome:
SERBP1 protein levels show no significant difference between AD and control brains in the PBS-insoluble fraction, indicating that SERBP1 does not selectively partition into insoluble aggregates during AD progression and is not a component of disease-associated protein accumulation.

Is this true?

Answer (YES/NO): NO